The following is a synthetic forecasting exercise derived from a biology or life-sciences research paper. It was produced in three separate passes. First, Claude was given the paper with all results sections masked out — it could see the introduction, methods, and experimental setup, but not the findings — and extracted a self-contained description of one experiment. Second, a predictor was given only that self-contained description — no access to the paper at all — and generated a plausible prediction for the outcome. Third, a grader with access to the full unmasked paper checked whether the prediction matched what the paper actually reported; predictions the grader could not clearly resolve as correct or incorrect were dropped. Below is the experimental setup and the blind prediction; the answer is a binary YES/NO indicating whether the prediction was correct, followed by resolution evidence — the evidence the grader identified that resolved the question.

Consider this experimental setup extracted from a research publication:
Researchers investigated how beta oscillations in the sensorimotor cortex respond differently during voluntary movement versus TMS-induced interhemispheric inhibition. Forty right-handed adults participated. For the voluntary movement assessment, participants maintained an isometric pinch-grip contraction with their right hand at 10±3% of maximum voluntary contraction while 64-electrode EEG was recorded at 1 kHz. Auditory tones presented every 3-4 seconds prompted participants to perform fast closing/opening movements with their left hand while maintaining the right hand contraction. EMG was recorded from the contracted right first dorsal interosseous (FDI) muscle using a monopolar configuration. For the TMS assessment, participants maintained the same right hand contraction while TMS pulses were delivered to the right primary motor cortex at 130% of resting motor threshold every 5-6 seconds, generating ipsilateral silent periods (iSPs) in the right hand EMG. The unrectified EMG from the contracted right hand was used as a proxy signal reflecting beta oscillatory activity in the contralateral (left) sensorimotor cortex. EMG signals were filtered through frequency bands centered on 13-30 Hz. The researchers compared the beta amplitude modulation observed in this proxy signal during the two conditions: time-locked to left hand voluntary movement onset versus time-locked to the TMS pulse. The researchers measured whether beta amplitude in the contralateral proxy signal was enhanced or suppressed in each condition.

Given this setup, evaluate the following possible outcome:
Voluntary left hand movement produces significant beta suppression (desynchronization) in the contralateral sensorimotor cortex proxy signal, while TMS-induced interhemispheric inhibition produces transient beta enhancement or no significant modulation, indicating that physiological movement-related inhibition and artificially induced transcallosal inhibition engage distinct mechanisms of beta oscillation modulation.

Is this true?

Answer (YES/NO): YES